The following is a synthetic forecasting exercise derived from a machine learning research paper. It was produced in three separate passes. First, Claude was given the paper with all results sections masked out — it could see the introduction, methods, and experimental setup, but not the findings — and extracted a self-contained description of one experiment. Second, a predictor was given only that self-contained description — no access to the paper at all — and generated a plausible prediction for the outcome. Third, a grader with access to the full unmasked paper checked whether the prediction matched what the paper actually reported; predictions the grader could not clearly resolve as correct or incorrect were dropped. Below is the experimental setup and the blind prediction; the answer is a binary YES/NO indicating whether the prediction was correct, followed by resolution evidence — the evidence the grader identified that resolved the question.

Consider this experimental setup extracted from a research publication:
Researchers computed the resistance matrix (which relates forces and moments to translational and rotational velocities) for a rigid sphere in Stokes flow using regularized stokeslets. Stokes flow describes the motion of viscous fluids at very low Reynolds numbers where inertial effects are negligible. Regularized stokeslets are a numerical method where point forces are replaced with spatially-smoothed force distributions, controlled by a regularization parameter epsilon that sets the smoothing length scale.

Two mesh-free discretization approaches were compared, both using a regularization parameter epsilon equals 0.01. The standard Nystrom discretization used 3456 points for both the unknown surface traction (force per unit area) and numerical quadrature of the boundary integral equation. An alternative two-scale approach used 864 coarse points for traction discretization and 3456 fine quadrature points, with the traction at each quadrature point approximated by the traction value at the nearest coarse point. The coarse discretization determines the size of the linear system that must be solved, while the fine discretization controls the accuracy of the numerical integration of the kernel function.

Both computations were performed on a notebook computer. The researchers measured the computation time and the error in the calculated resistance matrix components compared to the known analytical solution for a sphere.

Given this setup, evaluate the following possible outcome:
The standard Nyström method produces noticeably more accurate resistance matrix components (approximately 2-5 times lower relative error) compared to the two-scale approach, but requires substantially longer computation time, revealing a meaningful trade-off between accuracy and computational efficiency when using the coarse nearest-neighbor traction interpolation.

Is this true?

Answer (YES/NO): NO